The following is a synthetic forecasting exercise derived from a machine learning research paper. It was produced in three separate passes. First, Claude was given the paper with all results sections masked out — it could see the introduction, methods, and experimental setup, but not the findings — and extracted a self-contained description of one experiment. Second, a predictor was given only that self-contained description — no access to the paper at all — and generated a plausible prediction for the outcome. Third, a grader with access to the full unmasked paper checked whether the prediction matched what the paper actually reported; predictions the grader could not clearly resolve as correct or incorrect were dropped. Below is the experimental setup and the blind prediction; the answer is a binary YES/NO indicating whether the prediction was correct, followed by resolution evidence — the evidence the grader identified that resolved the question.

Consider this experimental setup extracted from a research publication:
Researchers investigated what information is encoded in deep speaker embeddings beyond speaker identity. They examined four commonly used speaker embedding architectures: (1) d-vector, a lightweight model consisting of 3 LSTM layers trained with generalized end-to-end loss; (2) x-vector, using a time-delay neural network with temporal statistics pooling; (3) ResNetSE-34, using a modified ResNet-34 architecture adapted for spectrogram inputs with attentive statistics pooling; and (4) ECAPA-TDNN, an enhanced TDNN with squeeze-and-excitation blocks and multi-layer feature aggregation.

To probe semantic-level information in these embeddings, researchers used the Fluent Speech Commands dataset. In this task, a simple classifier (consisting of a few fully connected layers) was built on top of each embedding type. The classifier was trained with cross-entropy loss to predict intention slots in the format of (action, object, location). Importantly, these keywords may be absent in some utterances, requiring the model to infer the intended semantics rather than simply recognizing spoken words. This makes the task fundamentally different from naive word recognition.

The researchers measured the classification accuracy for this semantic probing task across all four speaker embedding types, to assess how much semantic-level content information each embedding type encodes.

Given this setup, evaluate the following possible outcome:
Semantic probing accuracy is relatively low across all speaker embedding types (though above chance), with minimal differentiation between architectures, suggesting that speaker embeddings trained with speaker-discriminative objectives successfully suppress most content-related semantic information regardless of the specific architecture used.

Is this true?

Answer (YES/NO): NO